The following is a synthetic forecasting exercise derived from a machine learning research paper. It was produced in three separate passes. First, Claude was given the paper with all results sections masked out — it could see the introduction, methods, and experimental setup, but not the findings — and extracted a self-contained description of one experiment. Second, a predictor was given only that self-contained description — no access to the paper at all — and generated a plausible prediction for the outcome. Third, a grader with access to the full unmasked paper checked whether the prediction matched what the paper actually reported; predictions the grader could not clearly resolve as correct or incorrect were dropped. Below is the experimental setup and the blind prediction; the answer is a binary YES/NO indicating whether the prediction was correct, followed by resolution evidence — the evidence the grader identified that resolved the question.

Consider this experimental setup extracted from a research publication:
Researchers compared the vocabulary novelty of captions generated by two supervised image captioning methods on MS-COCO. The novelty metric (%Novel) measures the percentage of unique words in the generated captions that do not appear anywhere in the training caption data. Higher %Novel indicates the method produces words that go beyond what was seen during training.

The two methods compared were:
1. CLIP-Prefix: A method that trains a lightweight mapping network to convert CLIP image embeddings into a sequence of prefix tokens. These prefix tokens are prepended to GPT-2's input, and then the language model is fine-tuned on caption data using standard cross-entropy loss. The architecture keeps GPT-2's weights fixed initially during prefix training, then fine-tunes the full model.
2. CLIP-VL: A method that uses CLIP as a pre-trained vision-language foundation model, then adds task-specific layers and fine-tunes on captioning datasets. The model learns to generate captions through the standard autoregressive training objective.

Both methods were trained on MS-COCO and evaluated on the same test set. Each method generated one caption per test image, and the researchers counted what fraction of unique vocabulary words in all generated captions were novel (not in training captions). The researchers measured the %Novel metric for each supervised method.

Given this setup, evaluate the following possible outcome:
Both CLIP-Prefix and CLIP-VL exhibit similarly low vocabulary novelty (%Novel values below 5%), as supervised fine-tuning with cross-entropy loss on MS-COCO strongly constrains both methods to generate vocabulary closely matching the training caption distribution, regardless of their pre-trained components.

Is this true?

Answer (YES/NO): NO